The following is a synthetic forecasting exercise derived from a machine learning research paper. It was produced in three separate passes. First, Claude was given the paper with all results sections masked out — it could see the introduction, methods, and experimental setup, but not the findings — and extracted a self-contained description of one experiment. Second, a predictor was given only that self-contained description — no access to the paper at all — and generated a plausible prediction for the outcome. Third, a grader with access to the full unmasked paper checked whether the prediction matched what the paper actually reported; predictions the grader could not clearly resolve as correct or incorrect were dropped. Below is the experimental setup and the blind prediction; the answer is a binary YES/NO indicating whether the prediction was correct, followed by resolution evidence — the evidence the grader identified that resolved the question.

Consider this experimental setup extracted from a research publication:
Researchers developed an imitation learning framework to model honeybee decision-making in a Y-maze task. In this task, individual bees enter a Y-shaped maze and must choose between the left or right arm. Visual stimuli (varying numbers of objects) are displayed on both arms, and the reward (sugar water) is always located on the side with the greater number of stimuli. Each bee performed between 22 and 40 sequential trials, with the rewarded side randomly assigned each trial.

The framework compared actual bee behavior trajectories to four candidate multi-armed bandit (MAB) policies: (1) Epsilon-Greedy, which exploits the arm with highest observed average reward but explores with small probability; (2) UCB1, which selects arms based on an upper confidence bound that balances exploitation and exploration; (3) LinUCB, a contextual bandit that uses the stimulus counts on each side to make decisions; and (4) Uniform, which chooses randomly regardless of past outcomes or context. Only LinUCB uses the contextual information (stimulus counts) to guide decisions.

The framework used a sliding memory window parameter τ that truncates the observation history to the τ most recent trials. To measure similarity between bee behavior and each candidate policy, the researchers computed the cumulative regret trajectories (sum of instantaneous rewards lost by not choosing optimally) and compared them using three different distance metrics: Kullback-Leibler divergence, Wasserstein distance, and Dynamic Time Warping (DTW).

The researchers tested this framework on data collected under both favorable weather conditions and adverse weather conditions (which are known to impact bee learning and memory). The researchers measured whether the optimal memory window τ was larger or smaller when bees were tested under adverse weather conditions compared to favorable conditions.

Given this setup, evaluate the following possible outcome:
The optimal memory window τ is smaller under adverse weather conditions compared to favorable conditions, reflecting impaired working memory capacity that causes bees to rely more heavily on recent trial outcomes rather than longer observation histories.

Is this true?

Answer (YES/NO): YES